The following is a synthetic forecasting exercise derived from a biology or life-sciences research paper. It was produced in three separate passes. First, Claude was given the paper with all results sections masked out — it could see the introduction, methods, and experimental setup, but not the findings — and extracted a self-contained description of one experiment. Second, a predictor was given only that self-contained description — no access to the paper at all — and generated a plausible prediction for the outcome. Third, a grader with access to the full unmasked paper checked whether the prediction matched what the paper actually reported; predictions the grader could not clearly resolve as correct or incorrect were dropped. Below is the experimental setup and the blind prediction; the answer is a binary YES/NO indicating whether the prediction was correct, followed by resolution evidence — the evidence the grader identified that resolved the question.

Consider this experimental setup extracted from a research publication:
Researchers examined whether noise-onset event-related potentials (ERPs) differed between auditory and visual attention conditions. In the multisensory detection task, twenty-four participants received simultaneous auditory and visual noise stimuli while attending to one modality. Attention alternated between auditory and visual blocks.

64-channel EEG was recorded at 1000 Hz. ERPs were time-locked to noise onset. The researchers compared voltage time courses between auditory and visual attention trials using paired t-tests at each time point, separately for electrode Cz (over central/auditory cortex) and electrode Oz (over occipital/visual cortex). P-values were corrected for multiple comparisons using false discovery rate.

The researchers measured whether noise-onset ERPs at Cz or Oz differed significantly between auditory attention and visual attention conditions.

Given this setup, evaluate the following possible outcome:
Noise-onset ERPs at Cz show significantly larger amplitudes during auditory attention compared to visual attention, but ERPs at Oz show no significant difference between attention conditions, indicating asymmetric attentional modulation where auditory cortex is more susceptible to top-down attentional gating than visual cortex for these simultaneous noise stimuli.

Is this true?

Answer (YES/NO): NO